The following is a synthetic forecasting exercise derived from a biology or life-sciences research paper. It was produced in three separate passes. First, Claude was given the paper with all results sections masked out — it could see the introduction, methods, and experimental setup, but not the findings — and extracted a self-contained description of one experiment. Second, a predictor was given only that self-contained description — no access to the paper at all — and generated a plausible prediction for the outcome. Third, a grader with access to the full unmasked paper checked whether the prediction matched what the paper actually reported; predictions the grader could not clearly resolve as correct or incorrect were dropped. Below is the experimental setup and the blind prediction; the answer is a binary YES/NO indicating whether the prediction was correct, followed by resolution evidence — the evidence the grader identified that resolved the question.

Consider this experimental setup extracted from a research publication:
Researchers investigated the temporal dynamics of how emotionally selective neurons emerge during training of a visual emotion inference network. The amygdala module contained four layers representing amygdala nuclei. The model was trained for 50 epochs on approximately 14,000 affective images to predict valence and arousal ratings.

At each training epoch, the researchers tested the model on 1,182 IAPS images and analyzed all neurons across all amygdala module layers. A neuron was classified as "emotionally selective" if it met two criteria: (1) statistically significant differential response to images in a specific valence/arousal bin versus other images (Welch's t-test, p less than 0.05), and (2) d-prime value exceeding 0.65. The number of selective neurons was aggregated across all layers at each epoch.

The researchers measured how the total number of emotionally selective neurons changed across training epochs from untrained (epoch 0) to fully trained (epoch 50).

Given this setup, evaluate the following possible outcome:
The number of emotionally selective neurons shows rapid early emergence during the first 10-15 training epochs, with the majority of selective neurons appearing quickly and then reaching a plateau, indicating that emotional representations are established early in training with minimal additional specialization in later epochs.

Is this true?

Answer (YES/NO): NO